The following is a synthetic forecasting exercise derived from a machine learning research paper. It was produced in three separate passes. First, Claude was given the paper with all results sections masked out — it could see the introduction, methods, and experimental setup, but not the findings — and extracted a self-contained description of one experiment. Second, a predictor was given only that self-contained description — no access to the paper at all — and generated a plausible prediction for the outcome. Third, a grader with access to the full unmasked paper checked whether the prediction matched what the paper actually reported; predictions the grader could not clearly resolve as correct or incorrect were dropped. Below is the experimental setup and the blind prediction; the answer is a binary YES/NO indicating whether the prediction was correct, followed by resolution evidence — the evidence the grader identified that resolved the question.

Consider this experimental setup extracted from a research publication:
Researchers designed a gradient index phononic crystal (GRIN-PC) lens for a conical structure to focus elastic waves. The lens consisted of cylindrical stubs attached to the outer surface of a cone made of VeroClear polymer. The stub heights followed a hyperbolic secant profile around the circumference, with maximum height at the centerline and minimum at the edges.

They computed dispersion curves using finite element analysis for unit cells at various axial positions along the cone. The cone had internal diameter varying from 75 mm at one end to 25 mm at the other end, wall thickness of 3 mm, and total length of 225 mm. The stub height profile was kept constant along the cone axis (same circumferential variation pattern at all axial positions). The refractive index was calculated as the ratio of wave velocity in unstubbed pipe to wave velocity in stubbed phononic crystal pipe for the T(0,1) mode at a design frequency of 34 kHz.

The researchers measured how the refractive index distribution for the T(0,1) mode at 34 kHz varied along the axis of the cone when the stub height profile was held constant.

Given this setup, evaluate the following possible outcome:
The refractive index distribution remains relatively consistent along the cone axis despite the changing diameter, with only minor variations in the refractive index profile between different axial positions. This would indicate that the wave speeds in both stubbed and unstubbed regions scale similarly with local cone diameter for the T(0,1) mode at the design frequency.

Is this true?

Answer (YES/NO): NO